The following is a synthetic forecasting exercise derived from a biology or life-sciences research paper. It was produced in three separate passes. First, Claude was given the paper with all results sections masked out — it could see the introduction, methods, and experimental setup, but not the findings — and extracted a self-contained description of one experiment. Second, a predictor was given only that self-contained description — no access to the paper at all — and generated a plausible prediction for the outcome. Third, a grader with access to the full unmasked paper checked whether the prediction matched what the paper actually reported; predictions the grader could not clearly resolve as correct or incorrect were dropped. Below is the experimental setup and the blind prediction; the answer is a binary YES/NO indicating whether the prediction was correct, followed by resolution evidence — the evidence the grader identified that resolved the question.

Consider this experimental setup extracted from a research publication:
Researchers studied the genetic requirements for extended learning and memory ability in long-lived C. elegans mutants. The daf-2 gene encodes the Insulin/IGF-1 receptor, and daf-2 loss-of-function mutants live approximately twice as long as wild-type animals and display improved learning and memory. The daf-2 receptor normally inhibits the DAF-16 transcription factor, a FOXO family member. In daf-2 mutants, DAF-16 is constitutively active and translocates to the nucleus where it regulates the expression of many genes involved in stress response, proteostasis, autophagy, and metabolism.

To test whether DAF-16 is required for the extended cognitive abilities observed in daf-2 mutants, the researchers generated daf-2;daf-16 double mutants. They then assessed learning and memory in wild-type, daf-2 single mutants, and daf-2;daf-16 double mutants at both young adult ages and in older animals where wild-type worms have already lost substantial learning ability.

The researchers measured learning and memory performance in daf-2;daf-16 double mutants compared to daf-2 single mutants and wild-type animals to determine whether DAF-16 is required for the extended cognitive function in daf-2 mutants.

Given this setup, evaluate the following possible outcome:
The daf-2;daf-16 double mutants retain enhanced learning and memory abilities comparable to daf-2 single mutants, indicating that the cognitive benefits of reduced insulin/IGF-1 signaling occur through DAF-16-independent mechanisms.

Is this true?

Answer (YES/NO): NO